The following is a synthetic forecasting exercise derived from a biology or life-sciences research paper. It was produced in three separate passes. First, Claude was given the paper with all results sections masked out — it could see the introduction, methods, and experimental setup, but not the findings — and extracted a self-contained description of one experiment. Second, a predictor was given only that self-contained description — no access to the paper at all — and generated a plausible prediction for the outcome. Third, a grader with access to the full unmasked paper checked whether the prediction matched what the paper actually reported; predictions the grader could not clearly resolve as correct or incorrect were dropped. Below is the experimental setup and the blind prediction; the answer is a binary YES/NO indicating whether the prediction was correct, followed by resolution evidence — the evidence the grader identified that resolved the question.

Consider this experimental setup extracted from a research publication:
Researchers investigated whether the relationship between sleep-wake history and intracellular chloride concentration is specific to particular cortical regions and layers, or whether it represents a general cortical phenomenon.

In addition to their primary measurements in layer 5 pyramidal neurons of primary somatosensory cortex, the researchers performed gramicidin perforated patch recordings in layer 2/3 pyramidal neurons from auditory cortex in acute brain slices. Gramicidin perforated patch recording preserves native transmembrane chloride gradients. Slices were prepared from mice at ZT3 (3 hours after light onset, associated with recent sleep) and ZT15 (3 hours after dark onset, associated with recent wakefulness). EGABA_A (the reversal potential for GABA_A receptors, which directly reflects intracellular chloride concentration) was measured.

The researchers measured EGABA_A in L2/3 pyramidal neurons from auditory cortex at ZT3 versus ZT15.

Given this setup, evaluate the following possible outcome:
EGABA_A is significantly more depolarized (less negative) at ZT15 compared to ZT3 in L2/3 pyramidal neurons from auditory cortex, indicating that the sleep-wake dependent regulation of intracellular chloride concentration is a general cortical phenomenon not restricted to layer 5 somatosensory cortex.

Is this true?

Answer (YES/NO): YES